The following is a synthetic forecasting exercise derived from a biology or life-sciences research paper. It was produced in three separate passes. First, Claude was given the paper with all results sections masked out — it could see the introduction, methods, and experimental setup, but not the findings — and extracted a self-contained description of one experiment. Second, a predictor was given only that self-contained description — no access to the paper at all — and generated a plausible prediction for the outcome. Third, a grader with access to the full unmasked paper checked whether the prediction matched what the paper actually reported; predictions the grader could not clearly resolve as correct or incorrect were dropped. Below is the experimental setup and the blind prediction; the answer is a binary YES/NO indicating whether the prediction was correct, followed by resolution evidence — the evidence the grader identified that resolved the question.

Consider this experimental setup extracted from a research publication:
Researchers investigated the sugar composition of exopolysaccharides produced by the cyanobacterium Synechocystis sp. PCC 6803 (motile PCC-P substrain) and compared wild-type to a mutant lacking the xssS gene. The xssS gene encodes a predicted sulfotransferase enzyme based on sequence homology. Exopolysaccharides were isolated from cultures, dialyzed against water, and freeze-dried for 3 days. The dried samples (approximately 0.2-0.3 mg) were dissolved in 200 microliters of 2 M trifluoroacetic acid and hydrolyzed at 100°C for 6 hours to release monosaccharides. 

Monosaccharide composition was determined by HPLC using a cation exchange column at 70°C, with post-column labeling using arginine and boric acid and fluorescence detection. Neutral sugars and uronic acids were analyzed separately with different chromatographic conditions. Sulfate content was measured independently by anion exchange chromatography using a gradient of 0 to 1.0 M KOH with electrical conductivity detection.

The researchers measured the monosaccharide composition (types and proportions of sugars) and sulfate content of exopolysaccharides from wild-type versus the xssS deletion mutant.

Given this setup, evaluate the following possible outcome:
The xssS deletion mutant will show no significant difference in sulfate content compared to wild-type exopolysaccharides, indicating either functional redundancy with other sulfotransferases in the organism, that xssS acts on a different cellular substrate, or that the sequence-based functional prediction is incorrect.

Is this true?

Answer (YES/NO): YES